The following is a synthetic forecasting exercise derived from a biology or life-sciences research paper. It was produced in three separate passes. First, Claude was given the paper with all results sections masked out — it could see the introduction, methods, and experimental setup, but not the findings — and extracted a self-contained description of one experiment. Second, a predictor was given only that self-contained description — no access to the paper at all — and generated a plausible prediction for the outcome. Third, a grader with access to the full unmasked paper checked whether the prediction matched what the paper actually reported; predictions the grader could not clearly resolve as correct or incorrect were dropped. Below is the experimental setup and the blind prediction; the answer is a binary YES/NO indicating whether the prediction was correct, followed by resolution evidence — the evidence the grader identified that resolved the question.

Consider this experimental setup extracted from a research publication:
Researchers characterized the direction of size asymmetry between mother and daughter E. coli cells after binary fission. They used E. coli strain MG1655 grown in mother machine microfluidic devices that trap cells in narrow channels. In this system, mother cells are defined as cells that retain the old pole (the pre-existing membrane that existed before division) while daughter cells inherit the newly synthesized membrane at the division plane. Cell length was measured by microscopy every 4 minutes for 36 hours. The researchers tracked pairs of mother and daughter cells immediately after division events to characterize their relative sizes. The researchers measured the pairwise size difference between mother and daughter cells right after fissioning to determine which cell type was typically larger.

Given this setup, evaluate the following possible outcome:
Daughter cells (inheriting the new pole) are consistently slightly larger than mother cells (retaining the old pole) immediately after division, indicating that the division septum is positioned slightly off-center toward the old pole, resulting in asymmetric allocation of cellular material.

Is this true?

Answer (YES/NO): NO